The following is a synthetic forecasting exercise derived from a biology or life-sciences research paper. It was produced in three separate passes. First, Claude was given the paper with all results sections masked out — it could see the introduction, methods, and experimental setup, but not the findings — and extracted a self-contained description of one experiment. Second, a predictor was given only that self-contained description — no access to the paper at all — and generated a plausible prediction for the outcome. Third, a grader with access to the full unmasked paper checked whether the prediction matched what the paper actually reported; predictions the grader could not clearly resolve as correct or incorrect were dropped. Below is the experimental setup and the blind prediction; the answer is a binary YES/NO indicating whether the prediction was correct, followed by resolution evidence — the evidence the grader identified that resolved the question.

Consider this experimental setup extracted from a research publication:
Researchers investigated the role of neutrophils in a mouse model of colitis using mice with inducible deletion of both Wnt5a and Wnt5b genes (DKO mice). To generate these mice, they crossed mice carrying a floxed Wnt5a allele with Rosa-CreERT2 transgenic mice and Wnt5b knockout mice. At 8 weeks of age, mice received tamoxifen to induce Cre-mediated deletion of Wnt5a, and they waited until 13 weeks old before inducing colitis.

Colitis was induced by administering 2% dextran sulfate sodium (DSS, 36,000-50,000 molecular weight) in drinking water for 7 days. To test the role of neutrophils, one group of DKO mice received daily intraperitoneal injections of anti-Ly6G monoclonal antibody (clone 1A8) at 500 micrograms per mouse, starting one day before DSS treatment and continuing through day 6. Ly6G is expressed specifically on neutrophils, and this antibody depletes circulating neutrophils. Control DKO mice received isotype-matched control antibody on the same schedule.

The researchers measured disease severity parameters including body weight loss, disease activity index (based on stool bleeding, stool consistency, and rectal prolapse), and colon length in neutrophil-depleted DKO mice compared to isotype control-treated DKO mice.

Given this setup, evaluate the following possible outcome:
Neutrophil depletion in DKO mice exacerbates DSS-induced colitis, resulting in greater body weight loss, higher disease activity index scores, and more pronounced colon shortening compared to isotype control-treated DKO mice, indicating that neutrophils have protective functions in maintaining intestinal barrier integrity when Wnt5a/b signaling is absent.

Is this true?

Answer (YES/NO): YES